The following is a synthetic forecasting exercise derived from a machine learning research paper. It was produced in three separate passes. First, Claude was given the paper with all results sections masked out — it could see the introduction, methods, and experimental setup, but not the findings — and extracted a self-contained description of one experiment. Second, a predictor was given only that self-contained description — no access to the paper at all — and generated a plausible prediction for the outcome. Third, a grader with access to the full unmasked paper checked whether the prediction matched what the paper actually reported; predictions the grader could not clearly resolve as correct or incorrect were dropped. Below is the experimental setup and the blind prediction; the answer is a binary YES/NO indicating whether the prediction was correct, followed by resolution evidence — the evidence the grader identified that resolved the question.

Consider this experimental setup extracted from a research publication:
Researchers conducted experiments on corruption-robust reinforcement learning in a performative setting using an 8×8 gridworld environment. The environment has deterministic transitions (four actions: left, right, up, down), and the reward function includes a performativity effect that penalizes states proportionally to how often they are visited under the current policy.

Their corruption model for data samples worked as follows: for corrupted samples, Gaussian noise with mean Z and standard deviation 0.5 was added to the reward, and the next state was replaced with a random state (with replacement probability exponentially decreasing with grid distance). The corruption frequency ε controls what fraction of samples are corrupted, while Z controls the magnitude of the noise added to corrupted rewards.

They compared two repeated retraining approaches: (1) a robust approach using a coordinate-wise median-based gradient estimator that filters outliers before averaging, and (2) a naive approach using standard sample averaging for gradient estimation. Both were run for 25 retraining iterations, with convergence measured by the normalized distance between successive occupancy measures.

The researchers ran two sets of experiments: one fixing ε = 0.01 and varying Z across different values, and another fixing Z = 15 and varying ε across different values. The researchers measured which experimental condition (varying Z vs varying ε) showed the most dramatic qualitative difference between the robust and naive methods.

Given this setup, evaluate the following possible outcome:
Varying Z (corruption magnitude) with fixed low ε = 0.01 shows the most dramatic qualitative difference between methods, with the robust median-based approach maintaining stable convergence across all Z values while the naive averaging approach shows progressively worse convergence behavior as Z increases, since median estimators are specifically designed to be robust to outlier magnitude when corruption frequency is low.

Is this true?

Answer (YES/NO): YES